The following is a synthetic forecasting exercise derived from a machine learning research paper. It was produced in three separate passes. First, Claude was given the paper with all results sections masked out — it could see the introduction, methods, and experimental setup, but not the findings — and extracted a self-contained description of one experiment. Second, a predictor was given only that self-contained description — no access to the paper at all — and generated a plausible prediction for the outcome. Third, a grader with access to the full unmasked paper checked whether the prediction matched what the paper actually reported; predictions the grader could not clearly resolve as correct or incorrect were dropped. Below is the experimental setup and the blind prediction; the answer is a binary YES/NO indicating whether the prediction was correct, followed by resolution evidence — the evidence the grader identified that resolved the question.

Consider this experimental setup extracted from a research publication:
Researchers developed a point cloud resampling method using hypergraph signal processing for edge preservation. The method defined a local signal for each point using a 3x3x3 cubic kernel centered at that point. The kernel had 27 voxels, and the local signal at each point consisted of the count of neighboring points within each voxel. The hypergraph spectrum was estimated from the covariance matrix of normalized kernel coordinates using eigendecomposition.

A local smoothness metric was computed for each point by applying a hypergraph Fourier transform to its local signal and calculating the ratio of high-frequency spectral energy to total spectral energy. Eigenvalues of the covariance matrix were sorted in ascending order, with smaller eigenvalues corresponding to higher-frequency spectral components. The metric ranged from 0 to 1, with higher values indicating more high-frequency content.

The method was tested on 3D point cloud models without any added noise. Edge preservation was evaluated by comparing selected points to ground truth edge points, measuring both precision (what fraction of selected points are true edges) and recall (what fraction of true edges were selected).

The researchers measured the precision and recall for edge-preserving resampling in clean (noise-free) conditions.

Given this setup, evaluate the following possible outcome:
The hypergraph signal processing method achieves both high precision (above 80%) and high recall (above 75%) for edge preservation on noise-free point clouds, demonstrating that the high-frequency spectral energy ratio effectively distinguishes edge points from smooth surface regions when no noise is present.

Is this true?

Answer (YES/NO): NO